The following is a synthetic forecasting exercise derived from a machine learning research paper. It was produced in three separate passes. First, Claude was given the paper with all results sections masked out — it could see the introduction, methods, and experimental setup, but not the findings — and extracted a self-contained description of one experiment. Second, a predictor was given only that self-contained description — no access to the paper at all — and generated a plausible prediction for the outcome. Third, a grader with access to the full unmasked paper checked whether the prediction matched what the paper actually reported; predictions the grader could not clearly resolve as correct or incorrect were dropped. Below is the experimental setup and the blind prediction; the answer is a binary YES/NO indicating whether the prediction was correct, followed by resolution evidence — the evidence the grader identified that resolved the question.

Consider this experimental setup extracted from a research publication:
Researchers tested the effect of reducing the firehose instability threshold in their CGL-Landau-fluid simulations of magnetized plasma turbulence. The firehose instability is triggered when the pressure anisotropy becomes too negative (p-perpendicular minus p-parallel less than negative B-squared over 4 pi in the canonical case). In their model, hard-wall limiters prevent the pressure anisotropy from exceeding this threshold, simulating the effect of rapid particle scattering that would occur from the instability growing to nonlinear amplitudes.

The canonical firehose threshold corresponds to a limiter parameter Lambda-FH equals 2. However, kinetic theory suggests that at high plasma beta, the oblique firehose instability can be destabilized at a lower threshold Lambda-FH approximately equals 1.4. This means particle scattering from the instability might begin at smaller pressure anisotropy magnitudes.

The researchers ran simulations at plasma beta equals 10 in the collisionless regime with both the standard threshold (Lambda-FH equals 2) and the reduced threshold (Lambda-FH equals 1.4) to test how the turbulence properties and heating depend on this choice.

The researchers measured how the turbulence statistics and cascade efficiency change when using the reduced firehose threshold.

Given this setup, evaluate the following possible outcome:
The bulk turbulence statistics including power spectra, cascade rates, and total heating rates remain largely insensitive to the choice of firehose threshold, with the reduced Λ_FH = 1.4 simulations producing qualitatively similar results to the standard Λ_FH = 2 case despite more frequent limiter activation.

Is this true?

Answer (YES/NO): YES